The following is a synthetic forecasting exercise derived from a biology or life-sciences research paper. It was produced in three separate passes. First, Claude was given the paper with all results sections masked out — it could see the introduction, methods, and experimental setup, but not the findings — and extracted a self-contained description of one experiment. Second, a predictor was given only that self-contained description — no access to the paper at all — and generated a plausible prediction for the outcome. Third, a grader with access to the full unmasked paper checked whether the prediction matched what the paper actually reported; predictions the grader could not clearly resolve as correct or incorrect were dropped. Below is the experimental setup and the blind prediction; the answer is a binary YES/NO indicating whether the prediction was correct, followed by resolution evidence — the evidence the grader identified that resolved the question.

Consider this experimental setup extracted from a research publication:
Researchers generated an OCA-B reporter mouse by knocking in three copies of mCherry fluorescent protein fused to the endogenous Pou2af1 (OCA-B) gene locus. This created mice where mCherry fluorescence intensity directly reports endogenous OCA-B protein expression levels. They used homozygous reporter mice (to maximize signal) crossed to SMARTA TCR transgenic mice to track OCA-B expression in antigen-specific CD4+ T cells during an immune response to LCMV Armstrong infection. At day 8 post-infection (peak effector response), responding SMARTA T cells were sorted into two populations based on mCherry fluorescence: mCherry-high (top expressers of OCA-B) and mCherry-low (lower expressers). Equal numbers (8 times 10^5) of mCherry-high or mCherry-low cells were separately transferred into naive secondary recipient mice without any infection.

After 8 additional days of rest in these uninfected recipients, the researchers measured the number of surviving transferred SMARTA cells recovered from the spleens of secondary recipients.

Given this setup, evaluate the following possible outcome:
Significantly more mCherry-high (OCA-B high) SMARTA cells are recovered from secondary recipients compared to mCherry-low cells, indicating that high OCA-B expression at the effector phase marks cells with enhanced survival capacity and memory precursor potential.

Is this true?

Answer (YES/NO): YES